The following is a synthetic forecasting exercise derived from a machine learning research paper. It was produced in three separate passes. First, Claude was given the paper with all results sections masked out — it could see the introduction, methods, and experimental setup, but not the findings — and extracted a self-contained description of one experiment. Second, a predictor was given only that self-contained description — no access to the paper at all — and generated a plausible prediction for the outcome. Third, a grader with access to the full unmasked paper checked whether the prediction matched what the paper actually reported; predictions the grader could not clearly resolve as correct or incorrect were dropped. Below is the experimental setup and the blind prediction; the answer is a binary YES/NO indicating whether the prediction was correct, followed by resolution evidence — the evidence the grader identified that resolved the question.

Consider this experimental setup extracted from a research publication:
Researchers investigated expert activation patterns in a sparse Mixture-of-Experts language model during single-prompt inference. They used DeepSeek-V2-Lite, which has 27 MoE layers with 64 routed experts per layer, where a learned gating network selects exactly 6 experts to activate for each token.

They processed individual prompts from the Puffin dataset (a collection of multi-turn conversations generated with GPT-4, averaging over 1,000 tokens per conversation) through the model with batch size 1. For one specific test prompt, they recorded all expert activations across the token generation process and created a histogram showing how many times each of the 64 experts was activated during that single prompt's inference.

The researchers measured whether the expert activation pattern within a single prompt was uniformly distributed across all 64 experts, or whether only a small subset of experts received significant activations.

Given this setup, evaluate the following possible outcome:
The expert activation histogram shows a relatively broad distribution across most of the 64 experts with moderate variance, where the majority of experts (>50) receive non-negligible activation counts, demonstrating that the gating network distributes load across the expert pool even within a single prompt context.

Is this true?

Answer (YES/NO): NO